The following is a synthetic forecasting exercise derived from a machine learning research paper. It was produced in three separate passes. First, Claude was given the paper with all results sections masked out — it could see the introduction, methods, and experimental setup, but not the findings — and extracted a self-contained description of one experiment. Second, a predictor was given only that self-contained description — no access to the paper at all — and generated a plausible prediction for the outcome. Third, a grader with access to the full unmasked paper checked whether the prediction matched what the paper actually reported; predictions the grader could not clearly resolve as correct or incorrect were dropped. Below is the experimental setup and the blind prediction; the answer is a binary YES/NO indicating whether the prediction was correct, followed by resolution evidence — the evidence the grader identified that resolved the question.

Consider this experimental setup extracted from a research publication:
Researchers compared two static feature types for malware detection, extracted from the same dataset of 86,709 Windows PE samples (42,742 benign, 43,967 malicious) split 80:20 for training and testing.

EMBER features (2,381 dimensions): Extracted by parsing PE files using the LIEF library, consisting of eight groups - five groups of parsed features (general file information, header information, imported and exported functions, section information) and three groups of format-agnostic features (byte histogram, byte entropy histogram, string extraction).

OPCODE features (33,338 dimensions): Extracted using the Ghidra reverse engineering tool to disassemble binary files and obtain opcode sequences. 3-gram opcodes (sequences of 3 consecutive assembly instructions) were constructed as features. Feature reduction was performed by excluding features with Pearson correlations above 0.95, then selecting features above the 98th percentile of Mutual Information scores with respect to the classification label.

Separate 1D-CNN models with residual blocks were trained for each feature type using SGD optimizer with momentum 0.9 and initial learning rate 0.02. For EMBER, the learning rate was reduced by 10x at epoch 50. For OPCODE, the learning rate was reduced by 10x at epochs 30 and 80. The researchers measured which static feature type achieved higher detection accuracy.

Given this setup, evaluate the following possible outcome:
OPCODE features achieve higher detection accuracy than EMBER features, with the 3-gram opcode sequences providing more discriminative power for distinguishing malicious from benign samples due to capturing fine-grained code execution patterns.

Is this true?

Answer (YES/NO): NO